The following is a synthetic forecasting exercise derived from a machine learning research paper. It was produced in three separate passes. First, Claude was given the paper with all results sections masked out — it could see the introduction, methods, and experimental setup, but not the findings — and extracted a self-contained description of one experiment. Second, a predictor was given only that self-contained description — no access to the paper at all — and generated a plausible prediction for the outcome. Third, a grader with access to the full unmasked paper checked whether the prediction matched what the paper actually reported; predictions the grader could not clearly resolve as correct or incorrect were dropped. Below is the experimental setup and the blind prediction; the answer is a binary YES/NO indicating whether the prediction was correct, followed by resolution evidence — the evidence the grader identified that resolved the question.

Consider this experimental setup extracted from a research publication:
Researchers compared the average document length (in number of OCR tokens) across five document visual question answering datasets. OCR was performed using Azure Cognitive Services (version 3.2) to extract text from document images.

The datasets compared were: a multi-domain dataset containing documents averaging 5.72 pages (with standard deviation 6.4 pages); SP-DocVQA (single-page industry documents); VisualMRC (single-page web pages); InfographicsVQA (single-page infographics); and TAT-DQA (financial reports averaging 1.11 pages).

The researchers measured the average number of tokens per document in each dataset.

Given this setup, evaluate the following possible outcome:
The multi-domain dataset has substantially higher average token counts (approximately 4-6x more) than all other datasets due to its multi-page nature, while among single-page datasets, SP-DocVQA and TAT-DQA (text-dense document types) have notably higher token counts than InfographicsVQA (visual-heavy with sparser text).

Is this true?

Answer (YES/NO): NO